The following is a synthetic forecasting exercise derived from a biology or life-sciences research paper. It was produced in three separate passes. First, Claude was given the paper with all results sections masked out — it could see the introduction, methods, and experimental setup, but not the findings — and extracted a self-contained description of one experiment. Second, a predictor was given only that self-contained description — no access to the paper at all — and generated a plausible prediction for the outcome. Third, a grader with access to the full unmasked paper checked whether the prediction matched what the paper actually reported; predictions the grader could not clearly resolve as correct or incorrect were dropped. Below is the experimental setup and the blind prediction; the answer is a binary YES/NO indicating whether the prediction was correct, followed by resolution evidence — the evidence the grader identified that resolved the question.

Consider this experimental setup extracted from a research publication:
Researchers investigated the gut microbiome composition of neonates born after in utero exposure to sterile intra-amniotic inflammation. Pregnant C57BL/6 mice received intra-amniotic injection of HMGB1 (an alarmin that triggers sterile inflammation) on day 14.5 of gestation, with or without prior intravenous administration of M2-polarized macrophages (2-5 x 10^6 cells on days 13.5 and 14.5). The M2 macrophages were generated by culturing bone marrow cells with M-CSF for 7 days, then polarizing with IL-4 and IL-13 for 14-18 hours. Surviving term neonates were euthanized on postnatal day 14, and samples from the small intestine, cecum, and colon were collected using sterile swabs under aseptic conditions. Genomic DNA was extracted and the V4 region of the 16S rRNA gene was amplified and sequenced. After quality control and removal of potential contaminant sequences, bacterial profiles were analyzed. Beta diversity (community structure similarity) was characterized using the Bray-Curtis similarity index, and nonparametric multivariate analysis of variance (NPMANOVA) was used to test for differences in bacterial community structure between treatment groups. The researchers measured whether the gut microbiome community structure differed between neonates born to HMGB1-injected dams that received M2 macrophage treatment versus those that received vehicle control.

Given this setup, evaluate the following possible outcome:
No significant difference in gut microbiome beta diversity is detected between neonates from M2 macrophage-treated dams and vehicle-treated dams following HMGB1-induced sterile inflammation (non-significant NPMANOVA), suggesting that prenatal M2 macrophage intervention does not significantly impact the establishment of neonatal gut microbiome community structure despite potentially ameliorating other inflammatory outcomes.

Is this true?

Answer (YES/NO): NO